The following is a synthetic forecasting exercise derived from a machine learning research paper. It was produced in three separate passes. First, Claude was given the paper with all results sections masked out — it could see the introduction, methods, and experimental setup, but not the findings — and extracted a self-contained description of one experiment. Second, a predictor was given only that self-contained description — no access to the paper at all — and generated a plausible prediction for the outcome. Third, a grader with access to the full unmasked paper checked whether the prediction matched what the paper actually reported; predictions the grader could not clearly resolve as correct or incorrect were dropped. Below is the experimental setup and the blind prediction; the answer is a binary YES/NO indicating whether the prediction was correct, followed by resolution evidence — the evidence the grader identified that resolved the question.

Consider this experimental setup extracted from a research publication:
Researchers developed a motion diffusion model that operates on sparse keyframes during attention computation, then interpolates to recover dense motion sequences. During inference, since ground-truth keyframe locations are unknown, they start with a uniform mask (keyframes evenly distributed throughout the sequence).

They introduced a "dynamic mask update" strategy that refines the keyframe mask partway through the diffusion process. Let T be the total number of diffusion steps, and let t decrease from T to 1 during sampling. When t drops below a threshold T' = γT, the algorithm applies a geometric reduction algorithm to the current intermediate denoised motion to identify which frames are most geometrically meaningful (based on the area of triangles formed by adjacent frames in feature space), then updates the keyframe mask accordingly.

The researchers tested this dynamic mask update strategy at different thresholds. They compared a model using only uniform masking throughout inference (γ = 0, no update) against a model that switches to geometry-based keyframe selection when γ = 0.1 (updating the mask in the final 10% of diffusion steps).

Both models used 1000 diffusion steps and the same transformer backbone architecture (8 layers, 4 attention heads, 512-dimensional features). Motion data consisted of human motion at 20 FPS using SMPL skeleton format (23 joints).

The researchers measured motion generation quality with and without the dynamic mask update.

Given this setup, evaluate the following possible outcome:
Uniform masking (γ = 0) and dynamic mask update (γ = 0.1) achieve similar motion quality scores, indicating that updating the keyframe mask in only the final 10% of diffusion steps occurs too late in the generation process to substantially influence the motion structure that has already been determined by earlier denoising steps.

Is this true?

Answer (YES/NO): NO